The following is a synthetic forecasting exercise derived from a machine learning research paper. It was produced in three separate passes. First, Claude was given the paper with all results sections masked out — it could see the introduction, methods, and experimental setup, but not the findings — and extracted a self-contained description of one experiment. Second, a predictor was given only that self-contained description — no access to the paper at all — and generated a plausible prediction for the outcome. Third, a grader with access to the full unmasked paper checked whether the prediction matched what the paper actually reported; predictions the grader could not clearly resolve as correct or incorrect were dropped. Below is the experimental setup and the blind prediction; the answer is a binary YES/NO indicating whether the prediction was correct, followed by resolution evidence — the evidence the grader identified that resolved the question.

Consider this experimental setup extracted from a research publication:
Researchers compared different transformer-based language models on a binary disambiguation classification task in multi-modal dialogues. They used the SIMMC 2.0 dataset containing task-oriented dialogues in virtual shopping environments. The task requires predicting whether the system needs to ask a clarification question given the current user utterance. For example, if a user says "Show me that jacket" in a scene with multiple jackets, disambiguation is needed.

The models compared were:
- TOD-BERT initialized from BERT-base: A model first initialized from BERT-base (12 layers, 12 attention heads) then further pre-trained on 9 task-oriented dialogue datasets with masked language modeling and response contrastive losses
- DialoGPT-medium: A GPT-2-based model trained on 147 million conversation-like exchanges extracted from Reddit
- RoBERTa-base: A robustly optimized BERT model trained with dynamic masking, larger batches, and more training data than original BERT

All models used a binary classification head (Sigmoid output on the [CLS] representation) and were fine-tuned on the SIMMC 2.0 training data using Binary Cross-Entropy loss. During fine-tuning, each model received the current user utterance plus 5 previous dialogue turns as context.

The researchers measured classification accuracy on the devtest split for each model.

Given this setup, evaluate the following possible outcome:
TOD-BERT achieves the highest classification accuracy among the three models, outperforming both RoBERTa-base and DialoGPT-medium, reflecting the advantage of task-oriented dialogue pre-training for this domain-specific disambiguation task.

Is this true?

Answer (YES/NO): NO